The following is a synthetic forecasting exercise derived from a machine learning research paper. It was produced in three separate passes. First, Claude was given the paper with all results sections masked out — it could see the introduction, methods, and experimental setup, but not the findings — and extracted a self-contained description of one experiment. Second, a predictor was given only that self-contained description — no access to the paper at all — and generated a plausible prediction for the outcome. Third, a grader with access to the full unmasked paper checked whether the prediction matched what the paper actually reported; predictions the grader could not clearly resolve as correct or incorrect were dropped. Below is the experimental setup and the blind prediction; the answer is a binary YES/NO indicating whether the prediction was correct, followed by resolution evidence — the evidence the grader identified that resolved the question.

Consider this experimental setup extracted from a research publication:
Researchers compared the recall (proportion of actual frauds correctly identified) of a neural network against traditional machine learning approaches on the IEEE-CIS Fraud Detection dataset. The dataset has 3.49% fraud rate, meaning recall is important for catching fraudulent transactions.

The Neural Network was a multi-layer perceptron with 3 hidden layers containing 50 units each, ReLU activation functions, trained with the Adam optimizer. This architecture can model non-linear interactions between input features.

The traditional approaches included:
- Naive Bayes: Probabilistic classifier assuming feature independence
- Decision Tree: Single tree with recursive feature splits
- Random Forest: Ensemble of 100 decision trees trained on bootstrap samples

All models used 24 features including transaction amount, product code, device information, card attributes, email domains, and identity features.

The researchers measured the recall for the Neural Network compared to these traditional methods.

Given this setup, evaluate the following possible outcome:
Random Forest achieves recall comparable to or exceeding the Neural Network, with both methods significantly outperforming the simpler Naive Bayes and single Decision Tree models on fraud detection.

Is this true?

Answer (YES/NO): NO